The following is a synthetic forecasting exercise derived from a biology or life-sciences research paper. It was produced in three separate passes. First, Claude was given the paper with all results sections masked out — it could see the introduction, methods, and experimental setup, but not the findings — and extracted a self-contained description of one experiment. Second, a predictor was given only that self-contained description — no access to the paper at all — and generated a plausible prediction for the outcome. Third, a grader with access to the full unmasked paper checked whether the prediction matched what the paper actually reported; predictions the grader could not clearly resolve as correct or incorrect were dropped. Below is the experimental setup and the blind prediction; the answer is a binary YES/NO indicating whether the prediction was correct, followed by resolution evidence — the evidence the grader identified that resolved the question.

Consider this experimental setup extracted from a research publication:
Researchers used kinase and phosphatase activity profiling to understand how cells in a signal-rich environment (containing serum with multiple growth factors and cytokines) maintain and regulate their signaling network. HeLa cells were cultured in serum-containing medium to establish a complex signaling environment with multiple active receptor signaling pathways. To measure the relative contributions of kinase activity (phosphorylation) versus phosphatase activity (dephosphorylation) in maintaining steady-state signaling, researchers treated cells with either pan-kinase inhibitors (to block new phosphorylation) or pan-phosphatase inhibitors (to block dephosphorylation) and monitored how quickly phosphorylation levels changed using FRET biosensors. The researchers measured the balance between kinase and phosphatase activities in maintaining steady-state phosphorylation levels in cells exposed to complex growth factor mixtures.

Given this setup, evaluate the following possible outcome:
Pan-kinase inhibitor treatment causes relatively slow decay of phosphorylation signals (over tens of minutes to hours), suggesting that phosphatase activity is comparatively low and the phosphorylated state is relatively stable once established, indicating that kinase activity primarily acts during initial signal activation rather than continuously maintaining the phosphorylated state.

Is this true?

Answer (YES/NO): NO